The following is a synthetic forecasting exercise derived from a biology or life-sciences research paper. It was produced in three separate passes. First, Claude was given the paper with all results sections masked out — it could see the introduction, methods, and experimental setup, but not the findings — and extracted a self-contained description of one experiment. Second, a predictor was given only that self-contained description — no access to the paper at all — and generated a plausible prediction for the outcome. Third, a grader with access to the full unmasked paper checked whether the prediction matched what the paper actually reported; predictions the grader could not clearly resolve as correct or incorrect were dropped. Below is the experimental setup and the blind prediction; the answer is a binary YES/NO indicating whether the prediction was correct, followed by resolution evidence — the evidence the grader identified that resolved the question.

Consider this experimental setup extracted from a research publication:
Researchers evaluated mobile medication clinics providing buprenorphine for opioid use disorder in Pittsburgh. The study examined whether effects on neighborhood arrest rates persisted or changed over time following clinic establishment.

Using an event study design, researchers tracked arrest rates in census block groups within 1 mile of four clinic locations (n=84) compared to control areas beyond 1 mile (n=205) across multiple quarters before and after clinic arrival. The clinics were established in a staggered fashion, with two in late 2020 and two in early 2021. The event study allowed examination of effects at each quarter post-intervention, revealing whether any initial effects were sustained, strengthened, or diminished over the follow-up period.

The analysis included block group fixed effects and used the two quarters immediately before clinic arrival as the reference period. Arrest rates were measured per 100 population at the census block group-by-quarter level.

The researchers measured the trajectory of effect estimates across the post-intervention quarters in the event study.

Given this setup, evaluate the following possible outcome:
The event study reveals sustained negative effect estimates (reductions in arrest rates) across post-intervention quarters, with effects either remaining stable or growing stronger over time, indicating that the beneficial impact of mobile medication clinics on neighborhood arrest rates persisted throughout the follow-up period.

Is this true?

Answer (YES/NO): NO